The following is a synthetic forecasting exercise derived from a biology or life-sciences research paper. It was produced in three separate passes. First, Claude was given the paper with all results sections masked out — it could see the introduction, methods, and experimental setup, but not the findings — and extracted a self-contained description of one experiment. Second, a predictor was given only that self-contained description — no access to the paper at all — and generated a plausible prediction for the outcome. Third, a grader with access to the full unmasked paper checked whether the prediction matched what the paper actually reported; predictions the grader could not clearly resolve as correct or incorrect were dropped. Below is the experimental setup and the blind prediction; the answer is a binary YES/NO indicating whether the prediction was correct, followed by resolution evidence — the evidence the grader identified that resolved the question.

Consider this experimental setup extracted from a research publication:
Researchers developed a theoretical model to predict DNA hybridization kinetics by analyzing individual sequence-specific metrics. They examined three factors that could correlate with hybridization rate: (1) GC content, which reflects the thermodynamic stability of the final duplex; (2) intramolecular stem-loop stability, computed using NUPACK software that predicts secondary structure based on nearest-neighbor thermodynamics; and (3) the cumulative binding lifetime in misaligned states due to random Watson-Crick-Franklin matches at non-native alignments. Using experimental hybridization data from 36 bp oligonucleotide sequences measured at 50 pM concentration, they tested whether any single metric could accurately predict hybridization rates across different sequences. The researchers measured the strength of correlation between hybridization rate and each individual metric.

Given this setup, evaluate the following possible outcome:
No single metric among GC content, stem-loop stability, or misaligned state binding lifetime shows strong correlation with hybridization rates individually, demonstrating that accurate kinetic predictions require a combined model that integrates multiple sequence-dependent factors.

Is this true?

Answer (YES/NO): YES